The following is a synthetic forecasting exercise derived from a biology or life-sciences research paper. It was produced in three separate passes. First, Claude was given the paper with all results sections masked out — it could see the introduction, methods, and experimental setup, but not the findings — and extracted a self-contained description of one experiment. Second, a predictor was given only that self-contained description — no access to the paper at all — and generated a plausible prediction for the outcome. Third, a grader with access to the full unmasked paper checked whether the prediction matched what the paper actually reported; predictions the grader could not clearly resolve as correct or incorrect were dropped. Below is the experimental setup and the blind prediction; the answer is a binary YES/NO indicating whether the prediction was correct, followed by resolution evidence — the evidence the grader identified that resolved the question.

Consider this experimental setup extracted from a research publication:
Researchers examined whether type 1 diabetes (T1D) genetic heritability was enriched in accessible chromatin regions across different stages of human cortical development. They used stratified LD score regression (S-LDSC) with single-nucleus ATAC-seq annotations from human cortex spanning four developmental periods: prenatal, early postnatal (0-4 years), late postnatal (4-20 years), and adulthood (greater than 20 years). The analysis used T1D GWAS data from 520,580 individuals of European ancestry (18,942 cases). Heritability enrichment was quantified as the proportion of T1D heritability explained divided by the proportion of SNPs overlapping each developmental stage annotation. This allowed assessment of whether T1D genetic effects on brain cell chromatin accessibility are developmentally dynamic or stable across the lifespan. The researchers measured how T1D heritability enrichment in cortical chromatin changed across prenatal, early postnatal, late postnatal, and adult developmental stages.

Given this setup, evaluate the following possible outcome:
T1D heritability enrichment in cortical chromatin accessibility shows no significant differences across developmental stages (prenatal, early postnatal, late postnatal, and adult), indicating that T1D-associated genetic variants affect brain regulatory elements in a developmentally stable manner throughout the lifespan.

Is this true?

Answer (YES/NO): NO